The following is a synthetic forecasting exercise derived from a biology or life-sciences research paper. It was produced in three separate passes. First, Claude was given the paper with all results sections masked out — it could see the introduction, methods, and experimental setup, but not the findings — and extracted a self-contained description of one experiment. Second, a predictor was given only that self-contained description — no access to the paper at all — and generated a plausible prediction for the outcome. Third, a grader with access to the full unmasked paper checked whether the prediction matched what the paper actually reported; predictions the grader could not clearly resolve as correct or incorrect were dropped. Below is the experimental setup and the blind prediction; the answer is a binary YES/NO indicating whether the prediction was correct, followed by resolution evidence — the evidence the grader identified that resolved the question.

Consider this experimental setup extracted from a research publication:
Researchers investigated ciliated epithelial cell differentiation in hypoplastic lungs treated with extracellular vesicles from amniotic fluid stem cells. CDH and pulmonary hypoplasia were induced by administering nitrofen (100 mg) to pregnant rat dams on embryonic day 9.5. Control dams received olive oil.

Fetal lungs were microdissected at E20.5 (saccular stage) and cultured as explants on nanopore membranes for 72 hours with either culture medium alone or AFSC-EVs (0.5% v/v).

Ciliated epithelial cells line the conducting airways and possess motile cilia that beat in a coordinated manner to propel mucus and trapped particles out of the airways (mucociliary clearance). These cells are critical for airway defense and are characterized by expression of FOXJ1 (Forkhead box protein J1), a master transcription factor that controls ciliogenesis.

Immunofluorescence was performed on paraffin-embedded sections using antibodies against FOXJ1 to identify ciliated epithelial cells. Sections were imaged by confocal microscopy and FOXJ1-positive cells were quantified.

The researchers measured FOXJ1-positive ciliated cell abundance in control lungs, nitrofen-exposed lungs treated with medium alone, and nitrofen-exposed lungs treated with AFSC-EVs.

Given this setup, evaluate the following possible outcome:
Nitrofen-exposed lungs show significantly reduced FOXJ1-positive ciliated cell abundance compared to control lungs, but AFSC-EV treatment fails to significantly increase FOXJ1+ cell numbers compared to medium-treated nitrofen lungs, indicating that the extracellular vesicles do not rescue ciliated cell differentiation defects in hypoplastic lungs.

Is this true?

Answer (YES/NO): NO